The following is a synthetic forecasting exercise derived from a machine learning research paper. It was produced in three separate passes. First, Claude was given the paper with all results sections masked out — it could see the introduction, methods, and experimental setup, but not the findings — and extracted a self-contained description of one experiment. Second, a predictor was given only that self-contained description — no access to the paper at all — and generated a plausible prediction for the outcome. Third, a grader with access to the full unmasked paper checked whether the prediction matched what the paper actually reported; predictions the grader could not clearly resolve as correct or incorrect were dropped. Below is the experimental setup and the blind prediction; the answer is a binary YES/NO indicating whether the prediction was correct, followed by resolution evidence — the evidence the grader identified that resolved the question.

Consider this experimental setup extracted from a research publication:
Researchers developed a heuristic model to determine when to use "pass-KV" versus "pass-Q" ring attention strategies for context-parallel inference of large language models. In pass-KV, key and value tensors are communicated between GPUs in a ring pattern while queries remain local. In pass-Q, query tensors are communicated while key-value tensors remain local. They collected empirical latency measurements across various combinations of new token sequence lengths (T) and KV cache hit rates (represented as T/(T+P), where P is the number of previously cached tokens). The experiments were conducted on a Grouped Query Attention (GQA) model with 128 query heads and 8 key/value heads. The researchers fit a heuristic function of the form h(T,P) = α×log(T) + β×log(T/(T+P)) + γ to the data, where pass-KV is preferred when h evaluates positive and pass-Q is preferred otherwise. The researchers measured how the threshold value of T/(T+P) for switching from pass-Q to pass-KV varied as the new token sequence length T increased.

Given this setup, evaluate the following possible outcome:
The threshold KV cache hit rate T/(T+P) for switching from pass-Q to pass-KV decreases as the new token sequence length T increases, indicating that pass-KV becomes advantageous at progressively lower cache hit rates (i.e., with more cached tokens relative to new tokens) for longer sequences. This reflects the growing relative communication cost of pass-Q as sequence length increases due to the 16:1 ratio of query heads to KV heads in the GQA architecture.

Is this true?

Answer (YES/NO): NO